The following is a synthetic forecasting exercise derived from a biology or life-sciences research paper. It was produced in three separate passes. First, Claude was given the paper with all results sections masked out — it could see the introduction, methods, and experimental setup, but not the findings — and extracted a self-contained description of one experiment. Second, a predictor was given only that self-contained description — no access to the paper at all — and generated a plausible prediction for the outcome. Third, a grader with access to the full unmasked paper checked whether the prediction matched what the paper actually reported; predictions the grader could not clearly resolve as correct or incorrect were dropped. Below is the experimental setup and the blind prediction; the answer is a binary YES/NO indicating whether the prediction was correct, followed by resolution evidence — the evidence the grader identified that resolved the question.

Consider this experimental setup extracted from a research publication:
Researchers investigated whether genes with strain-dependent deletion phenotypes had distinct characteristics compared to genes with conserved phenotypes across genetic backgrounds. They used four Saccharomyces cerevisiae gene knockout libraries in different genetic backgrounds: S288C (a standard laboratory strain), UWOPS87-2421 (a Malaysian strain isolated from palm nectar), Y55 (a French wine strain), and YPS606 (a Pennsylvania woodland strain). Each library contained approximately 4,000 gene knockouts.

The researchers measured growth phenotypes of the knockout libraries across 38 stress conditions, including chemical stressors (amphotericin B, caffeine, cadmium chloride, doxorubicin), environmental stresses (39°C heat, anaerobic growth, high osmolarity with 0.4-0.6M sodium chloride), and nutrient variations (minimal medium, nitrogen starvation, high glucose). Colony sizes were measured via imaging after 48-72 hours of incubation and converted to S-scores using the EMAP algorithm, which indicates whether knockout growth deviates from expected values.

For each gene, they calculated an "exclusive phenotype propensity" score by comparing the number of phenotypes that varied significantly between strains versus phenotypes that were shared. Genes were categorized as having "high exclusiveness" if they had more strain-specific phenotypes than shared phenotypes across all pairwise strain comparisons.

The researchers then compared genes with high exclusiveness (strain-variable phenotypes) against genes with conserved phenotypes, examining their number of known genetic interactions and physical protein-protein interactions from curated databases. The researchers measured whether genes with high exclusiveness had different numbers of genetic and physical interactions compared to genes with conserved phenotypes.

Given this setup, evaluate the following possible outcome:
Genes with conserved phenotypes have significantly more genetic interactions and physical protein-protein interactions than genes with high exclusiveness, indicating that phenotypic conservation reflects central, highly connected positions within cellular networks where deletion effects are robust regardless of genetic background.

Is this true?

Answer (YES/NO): NO